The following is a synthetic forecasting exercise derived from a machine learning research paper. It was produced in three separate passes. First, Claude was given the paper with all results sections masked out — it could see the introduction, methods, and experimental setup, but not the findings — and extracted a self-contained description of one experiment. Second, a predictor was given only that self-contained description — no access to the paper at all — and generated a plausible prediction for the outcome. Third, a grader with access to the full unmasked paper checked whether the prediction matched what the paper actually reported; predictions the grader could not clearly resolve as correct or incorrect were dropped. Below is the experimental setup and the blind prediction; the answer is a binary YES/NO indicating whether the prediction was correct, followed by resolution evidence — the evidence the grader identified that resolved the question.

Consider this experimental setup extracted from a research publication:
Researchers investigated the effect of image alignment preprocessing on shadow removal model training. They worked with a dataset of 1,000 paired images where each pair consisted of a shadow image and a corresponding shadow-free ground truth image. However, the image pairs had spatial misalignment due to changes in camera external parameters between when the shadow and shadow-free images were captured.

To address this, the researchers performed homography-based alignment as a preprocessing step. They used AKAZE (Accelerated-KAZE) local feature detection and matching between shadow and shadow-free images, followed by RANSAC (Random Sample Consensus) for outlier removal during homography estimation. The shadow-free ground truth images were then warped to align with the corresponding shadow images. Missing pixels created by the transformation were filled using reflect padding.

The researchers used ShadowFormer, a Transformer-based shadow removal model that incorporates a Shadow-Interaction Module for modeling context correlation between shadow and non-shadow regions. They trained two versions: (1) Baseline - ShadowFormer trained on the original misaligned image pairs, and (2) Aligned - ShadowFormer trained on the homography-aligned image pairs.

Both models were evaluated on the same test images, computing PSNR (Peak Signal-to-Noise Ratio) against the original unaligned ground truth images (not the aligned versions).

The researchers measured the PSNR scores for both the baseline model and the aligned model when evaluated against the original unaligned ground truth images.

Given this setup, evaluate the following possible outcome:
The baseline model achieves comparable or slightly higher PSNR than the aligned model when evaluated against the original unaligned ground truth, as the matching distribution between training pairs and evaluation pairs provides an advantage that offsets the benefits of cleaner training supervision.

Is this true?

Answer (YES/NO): YES